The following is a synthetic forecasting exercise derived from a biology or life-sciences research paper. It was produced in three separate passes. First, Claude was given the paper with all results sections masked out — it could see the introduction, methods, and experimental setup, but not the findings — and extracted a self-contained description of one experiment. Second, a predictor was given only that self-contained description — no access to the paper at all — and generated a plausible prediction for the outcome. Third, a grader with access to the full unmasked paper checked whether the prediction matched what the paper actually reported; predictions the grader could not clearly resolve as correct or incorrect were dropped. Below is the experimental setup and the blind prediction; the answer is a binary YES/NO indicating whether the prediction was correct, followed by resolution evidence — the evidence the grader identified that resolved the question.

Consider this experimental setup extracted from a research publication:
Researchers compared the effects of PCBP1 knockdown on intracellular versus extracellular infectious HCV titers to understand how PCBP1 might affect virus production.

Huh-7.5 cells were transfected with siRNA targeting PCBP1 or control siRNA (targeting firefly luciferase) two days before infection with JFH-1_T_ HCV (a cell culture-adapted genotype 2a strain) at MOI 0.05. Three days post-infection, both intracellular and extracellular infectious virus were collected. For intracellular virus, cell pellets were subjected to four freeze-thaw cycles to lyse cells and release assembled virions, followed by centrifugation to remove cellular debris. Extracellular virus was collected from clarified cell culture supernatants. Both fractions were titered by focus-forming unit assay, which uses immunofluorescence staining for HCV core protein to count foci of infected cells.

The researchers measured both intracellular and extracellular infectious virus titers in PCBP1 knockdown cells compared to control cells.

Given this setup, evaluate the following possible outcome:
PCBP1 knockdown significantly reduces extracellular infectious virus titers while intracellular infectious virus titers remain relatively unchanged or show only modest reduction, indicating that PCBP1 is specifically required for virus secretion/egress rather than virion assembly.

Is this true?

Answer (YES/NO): NO